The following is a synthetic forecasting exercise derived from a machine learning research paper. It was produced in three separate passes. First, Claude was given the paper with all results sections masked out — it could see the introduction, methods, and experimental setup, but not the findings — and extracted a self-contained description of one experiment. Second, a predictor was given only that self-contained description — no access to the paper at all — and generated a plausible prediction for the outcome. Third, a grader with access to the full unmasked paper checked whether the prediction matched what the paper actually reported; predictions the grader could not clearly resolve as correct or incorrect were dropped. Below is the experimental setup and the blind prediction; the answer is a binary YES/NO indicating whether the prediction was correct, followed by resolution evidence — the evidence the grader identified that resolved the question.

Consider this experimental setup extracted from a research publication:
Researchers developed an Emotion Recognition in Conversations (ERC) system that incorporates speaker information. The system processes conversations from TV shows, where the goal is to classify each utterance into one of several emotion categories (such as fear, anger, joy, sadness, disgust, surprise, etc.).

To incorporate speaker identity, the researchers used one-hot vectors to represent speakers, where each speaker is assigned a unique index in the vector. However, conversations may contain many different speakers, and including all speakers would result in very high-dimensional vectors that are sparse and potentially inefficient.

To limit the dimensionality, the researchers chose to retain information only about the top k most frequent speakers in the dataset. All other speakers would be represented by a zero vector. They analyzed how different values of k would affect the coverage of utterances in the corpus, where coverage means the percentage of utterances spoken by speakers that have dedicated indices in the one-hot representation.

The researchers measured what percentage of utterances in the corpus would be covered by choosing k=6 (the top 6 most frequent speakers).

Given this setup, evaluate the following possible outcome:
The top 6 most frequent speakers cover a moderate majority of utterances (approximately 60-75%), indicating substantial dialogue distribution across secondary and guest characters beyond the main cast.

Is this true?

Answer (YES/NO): NO